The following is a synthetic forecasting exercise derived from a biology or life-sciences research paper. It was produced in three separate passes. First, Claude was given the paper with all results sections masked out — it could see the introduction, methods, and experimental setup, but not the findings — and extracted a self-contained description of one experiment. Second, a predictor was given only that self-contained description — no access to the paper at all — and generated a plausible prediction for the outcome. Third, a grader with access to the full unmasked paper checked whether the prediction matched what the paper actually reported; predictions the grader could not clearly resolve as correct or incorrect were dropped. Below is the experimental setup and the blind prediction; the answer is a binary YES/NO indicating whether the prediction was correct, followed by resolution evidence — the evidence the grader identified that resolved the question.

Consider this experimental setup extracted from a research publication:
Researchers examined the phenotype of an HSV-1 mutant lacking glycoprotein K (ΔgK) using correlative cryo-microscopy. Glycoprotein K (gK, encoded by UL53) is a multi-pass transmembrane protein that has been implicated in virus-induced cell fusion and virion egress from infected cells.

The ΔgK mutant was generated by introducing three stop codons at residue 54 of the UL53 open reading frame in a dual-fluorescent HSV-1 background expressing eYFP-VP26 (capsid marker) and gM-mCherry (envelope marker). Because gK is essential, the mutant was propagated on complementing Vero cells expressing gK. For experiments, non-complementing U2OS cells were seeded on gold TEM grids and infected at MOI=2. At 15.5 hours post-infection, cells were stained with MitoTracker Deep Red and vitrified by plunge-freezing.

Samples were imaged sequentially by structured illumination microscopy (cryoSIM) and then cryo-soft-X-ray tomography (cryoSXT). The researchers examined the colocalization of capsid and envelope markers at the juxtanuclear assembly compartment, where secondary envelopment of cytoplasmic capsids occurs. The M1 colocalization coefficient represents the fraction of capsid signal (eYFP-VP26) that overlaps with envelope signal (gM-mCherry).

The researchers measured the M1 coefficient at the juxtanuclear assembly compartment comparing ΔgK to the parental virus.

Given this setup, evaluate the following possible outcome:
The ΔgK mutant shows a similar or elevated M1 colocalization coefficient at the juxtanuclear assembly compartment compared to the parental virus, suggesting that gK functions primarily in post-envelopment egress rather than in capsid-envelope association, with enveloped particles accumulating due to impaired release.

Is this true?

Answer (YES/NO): NO